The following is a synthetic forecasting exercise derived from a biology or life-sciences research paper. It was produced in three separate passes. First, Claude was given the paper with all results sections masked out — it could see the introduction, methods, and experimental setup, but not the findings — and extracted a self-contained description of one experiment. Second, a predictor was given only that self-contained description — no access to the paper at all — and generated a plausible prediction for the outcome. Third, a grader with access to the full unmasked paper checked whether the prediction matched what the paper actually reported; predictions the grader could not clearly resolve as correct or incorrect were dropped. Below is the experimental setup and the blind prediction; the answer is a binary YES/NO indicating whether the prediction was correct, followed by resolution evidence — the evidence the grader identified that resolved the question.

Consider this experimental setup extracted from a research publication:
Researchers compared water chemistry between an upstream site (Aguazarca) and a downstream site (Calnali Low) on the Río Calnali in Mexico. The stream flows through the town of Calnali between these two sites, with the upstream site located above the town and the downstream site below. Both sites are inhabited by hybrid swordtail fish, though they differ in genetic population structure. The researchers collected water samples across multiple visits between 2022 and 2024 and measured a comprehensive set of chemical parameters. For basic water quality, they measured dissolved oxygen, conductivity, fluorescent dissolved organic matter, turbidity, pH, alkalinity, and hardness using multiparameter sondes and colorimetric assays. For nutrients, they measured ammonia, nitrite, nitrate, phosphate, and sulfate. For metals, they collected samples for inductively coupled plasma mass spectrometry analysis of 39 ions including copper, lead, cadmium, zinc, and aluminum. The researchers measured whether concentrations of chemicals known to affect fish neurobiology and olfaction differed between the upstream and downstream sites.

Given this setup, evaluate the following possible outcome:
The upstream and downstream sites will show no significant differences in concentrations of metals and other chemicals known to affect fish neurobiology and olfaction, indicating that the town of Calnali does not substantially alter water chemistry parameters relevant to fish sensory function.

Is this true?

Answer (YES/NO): NO